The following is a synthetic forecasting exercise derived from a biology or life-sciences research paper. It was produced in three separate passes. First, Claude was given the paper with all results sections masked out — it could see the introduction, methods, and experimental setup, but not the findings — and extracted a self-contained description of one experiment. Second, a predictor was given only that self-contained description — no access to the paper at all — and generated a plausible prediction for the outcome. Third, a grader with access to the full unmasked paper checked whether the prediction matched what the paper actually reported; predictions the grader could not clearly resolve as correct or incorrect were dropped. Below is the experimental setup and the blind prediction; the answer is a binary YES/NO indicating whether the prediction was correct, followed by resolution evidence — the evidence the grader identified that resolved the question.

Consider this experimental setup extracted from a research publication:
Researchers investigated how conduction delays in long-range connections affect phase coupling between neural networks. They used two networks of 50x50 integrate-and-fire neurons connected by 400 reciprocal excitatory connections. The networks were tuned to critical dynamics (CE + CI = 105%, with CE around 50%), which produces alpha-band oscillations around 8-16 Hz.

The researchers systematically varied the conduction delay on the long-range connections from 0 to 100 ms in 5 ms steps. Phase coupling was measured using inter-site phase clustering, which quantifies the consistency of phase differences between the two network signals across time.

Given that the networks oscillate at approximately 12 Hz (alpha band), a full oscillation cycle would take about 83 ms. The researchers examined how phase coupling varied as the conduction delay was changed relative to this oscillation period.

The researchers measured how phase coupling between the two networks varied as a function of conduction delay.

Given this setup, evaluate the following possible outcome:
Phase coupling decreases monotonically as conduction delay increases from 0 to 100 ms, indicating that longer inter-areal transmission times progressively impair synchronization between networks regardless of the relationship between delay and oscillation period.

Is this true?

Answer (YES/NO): NO